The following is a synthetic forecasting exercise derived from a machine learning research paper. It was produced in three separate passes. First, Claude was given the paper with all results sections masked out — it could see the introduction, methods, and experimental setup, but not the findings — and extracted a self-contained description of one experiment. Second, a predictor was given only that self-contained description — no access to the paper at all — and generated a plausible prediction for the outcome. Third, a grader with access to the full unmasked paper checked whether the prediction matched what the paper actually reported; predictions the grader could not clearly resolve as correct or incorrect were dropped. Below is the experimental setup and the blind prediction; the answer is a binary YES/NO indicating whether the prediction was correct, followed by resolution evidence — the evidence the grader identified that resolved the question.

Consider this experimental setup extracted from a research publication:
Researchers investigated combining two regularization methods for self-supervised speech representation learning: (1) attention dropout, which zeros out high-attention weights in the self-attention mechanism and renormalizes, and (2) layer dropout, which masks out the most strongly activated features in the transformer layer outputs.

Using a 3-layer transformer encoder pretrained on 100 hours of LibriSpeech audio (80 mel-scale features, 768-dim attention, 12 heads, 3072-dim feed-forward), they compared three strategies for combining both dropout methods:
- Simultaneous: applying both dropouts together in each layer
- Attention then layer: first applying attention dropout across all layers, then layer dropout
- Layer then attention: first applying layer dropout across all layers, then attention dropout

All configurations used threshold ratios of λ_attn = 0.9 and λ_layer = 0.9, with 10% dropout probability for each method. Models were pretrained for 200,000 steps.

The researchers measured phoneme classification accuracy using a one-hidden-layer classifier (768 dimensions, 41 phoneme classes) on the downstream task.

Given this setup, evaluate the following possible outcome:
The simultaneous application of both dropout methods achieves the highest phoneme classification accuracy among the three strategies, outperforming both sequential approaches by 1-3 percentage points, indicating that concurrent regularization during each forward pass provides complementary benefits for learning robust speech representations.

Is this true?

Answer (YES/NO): NO